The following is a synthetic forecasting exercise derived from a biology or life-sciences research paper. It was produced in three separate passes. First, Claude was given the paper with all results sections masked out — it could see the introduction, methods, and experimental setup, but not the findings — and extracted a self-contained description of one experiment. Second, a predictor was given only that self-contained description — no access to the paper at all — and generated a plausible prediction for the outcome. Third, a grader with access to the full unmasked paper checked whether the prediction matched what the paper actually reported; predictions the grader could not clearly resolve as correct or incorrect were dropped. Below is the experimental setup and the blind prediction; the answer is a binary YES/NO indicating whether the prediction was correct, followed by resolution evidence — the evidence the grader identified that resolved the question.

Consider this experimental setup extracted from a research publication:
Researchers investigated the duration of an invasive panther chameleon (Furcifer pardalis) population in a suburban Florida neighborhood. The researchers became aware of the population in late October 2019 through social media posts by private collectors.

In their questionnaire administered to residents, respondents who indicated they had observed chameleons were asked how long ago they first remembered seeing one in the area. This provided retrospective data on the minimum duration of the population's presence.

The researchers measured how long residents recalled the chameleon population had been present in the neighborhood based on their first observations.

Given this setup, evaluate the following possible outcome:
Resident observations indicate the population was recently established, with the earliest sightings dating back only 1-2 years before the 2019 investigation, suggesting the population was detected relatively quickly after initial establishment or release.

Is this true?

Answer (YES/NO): NO